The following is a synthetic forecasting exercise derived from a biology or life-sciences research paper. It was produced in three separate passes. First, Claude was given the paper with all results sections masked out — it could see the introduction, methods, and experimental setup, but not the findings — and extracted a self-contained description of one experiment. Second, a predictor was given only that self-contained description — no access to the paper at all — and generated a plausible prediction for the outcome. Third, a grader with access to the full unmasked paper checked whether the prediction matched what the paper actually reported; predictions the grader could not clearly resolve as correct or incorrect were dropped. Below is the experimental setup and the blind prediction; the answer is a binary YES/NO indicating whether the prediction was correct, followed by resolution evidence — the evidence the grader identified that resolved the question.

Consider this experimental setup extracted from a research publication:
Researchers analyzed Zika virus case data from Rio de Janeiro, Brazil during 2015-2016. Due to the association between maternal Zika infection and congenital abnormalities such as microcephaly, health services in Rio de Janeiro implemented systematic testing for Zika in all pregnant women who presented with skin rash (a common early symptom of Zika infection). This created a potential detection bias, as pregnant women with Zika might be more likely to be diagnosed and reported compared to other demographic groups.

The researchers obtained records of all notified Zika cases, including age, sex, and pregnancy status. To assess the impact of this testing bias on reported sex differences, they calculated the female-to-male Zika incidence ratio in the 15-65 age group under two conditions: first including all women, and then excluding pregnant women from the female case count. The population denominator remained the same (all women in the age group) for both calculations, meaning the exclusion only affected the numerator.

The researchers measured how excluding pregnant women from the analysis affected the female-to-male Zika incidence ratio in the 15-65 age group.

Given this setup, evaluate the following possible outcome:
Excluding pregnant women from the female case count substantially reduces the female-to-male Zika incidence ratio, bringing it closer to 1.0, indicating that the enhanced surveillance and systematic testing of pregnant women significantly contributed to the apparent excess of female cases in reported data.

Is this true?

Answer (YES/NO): NO